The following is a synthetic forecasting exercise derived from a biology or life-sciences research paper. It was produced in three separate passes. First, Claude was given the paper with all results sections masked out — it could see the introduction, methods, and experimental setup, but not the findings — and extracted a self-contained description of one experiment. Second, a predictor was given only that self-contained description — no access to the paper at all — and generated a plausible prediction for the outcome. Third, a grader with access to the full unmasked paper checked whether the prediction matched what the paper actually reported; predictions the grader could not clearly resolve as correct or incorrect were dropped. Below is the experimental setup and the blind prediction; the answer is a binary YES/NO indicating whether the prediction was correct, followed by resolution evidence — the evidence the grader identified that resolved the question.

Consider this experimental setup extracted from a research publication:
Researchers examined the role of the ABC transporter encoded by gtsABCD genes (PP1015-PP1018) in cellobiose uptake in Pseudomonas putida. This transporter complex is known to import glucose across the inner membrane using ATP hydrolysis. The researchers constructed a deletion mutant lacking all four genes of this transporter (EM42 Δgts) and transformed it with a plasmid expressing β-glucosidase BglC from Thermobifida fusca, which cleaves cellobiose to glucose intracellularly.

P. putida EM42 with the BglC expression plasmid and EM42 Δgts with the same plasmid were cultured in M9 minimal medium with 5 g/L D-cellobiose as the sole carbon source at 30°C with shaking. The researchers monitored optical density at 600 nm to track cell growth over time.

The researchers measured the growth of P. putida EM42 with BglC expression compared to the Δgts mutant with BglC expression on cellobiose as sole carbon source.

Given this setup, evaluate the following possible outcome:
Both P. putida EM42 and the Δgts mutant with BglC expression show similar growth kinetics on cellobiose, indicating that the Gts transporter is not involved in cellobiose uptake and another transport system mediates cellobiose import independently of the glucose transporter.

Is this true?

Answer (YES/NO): NO